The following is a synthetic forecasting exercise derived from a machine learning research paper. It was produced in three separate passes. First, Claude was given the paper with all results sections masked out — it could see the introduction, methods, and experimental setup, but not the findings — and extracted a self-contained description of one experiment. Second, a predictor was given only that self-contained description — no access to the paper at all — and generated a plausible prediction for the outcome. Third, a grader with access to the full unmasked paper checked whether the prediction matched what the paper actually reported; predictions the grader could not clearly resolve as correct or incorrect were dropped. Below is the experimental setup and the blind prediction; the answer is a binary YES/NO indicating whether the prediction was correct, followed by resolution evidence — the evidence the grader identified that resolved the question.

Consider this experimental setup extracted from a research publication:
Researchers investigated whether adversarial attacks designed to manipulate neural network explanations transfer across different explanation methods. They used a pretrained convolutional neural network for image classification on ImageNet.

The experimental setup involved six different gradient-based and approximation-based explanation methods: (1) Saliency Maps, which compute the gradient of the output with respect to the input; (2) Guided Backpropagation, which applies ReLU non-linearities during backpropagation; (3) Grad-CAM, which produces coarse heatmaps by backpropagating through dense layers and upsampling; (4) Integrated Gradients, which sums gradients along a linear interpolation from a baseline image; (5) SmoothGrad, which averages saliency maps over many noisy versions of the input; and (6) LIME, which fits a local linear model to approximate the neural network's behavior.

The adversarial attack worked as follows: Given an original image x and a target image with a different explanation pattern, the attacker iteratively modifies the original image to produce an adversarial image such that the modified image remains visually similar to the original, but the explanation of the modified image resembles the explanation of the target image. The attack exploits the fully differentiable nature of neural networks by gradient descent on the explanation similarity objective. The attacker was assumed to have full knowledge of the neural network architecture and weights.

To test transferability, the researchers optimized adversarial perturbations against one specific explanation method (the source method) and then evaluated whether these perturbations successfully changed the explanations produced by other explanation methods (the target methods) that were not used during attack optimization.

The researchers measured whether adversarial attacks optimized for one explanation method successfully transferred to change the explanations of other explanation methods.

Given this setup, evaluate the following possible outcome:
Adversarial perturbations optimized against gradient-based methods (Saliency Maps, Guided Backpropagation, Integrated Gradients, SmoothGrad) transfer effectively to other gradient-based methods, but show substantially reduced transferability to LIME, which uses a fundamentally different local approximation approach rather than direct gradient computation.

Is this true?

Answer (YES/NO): NO